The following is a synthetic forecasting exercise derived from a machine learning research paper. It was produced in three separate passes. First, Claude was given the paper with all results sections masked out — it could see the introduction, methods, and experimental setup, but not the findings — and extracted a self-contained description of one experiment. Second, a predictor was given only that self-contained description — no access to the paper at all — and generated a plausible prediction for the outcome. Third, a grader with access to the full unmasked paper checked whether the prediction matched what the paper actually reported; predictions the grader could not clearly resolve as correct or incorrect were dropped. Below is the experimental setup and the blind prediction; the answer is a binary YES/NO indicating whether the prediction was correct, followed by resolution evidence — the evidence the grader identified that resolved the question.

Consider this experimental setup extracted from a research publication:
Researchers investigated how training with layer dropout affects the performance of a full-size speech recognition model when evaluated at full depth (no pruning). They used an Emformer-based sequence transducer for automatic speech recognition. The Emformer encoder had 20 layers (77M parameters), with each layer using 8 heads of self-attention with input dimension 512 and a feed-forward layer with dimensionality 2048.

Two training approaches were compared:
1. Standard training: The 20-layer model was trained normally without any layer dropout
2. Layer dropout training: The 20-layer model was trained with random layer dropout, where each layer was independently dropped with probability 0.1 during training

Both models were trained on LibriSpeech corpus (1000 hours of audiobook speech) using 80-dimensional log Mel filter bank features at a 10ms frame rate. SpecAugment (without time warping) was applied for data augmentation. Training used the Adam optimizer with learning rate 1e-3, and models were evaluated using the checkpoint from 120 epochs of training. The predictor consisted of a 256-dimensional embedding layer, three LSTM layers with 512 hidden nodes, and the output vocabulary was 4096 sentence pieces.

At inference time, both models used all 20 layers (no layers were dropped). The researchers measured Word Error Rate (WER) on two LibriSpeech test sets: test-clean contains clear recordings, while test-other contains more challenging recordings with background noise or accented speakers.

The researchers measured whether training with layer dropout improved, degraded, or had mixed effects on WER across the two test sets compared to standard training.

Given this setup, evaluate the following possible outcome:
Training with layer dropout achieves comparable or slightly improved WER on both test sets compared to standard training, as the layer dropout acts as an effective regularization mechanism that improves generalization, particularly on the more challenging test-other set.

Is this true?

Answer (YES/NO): NO